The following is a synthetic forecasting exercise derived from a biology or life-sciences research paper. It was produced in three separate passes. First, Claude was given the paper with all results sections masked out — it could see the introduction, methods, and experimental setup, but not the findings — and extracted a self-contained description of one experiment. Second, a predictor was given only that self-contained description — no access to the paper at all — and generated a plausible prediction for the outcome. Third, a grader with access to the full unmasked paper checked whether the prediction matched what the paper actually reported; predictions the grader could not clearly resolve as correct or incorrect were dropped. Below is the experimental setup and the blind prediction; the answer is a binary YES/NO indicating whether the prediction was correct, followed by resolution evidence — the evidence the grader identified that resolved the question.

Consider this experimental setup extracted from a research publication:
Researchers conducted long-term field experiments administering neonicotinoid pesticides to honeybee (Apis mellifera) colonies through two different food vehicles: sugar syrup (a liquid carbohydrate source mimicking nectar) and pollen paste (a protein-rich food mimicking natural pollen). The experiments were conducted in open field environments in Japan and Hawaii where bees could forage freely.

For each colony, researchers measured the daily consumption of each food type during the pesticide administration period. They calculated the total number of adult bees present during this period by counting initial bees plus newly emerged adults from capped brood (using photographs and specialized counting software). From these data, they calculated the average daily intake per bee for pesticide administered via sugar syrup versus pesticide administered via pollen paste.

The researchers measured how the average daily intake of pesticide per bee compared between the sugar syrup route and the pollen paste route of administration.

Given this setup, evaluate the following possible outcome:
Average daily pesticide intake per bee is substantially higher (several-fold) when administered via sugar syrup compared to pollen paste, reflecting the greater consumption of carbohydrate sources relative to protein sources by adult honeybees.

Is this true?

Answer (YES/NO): YES